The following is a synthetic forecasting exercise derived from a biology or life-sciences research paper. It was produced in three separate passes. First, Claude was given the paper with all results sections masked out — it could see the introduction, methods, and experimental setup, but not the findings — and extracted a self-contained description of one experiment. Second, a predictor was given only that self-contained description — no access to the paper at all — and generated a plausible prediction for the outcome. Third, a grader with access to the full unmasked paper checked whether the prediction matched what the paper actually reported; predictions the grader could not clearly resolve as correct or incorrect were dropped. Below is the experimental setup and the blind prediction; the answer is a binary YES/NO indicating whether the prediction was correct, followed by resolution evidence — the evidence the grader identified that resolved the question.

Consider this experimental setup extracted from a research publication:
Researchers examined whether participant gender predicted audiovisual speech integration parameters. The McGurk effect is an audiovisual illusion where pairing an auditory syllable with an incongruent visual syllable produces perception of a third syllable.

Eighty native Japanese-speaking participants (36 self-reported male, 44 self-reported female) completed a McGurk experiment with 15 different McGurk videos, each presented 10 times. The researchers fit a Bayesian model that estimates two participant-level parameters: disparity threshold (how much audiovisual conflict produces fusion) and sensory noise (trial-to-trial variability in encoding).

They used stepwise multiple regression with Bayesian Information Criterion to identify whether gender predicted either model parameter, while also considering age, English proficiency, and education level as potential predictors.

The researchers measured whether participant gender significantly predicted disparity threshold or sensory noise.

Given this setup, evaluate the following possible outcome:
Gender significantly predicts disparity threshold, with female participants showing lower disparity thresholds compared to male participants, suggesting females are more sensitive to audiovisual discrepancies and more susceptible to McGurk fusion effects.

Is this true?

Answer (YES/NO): NO